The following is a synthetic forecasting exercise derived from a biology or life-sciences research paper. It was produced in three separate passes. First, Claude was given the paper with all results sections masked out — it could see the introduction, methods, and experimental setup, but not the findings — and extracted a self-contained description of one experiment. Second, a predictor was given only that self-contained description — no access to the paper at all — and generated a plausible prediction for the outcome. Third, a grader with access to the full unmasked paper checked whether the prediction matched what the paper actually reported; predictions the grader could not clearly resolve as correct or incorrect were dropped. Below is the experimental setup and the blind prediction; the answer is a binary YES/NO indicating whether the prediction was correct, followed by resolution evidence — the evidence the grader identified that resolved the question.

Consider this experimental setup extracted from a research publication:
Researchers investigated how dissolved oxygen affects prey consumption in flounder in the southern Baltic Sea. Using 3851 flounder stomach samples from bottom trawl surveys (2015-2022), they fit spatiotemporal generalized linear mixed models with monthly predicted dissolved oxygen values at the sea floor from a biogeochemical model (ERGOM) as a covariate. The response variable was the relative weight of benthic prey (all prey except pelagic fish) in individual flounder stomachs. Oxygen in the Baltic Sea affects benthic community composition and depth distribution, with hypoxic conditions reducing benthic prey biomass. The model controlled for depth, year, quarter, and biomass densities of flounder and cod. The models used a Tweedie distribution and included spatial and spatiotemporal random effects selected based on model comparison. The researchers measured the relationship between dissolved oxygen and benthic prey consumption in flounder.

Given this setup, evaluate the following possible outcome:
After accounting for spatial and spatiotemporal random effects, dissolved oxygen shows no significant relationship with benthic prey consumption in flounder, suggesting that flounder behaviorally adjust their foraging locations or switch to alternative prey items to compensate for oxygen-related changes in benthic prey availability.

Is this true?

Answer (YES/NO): YES